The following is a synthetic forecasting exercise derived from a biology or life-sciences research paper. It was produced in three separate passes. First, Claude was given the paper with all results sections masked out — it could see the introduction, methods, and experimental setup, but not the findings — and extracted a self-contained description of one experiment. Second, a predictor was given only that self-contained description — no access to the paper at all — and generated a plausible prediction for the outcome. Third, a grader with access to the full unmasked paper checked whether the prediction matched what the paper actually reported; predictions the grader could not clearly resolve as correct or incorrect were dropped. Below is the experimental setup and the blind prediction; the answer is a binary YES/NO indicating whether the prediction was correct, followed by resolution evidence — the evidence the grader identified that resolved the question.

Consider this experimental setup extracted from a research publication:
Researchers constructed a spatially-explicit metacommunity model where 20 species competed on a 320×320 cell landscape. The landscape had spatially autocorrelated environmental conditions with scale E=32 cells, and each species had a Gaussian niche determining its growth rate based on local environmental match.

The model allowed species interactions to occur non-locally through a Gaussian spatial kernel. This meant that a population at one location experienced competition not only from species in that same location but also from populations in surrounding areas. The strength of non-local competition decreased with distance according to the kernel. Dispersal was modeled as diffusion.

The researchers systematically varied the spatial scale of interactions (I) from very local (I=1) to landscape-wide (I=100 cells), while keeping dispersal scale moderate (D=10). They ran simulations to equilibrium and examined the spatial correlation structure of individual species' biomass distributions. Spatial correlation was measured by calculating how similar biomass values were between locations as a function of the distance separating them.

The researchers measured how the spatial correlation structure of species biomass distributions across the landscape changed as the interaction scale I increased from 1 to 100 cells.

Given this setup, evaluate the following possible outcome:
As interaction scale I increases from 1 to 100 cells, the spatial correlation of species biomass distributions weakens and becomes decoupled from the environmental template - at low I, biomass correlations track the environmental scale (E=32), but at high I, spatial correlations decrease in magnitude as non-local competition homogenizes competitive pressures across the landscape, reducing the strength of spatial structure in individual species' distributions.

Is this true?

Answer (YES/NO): NO